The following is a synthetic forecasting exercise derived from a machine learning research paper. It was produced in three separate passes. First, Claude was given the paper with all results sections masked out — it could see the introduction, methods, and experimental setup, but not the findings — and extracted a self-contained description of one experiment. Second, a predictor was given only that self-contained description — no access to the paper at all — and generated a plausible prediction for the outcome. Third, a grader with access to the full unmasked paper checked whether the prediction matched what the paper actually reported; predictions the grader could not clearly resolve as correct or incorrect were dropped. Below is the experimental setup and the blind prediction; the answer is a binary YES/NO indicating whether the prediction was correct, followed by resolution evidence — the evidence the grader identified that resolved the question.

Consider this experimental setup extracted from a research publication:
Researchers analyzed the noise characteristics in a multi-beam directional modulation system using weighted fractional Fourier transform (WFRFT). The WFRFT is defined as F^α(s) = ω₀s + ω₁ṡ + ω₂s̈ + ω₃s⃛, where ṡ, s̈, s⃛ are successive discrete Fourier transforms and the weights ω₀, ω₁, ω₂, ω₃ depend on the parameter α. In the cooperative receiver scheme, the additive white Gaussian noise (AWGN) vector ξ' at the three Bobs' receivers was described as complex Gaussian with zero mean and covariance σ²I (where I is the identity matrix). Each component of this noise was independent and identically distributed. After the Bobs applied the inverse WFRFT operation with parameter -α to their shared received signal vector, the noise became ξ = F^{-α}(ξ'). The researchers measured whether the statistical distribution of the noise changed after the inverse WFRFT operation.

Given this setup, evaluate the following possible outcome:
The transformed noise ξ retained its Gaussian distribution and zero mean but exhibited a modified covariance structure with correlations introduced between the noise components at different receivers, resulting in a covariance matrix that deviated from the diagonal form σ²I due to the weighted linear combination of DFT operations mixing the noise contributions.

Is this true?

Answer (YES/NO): NO